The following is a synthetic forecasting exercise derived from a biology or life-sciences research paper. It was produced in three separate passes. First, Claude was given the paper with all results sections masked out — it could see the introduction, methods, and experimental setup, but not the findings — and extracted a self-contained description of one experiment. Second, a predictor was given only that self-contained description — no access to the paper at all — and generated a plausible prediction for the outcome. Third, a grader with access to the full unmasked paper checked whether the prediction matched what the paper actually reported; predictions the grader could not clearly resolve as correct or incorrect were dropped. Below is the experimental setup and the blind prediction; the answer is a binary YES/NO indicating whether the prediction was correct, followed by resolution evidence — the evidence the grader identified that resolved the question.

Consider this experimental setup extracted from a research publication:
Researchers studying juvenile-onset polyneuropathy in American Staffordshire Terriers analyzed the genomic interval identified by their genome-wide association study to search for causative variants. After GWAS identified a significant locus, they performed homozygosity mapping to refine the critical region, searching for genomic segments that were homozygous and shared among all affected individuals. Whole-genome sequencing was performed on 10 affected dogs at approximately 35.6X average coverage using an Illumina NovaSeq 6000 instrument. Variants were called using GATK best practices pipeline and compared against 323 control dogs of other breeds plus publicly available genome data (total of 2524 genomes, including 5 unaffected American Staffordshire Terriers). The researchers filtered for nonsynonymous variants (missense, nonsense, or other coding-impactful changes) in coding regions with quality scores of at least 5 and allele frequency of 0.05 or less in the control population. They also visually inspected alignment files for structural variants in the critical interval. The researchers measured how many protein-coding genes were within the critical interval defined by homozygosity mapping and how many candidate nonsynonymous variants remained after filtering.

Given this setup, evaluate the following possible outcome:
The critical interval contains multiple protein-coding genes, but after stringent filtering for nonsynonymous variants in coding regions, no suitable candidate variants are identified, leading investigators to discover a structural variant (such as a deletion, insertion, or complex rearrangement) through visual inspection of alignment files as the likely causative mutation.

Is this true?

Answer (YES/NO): NO